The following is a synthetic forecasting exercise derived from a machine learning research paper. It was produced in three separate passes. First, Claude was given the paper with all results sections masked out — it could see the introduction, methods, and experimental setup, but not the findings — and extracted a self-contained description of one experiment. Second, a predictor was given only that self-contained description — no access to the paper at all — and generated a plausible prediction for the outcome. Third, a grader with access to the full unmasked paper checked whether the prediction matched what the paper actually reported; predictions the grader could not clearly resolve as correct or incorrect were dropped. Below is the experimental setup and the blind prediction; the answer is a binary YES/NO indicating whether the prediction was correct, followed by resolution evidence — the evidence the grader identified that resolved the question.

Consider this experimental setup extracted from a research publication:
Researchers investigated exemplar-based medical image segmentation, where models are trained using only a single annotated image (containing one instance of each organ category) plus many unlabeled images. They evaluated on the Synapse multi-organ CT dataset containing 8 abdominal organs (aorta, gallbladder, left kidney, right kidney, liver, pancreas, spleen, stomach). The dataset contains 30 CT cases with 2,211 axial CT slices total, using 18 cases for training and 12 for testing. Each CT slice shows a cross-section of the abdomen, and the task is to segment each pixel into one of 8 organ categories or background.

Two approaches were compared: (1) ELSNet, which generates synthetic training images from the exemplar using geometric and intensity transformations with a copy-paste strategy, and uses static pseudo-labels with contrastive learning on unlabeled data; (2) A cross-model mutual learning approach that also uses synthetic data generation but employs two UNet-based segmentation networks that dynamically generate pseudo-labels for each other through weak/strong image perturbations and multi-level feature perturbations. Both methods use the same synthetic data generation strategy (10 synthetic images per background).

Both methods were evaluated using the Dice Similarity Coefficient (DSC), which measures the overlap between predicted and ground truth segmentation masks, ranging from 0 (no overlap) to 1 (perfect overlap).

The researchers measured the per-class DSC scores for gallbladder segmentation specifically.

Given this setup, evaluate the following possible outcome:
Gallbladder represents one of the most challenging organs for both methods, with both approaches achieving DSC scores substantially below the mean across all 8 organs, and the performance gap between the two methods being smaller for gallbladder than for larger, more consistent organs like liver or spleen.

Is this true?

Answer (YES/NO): NO